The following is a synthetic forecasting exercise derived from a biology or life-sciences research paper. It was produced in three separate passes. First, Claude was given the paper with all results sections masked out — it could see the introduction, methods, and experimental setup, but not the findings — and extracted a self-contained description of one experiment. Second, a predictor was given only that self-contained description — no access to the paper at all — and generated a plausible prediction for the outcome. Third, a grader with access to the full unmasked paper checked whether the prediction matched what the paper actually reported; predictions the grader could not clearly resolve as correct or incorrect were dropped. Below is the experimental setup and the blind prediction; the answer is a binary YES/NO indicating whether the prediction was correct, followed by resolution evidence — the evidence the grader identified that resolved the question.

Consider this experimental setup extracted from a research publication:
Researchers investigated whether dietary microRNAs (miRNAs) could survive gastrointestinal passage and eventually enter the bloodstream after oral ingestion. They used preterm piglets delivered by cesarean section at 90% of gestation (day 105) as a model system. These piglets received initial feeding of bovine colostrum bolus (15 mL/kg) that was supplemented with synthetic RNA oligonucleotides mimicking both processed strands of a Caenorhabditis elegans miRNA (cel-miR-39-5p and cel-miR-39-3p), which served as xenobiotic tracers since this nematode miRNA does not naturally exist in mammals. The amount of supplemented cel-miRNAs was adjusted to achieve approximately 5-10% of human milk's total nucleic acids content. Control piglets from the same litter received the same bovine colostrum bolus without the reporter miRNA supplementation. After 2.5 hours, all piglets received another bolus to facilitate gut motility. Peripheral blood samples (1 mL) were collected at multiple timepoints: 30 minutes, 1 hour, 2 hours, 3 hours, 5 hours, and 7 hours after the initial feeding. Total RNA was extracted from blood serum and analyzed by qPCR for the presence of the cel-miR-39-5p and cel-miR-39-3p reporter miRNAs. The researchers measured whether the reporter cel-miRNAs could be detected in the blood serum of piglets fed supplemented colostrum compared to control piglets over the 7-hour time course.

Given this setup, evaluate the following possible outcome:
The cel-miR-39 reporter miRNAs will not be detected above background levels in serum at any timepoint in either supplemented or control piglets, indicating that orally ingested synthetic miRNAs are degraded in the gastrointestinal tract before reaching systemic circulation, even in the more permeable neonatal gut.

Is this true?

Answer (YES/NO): NO